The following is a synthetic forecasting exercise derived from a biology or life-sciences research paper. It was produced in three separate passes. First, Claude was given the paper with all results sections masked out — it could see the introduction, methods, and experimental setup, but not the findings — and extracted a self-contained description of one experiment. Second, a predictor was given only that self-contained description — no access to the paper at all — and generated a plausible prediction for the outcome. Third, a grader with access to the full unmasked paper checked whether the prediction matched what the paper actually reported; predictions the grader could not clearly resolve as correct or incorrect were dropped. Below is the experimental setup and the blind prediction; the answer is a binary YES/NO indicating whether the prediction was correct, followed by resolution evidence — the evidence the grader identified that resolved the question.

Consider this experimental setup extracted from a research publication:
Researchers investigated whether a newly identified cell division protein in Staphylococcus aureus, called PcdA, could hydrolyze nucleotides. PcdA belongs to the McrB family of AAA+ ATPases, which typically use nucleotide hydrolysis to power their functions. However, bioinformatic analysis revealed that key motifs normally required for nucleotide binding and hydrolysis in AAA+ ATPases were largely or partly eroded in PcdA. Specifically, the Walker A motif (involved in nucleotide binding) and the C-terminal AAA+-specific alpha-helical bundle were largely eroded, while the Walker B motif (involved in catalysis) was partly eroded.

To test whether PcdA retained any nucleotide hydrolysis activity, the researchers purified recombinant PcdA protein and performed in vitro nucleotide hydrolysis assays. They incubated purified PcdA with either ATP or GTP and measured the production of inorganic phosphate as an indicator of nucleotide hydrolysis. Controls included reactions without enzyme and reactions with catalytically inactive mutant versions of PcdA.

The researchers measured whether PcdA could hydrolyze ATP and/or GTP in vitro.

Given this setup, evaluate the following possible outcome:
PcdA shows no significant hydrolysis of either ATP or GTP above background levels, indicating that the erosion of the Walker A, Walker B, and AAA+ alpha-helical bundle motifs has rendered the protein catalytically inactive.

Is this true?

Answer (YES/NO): NO